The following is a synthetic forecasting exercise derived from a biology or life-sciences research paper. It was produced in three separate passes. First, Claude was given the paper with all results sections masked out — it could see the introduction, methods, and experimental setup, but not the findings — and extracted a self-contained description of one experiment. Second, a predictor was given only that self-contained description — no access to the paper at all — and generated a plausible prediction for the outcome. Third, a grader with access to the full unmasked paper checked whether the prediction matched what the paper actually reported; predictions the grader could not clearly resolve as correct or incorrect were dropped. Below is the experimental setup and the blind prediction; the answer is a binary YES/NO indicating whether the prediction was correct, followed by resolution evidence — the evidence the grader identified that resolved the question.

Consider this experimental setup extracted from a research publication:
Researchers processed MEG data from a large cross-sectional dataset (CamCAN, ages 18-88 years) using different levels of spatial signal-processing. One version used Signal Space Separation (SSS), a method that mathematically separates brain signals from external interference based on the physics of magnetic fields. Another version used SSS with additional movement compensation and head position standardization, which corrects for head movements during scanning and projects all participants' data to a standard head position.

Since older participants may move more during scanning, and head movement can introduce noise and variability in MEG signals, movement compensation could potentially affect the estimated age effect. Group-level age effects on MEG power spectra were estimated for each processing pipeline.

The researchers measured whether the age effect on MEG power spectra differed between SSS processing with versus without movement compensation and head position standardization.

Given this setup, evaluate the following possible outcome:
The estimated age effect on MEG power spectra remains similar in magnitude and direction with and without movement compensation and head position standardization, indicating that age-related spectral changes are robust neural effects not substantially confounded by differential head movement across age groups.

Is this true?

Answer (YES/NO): YES